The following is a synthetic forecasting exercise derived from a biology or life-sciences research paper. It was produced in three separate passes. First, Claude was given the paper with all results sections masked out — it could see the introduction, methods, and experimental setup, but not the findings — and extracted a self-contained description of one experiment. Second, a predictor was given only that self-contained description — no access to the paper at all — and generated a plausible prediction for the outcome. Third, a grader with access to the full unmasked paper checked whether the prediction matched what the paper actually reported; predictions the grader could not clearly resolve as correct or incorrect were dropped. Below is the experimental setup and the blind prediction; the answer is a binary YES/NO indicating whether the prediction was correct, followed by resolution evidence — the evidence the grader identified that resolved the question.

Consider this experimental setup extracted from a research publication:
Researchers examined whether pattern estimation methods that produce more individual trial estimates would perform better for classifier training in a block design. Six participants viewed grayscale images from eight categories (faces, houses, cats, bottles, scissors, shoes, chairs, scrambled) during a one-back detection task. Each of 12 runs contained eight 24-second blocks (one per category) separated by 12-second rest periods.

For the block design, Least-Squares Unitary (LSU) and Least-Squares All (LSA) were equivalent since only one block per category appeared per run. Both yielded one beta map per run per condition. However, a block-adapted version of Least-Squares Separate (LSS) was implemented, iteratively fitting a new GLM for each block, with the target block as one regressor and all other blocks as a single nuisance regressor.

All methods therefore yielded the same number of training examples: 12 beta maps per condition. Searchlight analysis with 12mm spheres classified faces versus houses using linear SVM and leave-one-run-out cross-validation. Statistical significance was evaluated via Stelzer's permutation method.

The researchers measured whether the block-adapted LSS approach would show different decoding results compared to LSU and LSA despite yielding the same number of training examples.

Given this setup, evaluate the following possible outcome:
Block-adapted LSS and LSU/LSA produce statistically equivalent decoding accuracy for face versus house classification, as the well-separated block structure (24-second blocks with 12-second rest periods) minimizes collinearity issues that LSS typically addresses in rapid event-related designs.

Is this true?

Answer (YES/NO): YES